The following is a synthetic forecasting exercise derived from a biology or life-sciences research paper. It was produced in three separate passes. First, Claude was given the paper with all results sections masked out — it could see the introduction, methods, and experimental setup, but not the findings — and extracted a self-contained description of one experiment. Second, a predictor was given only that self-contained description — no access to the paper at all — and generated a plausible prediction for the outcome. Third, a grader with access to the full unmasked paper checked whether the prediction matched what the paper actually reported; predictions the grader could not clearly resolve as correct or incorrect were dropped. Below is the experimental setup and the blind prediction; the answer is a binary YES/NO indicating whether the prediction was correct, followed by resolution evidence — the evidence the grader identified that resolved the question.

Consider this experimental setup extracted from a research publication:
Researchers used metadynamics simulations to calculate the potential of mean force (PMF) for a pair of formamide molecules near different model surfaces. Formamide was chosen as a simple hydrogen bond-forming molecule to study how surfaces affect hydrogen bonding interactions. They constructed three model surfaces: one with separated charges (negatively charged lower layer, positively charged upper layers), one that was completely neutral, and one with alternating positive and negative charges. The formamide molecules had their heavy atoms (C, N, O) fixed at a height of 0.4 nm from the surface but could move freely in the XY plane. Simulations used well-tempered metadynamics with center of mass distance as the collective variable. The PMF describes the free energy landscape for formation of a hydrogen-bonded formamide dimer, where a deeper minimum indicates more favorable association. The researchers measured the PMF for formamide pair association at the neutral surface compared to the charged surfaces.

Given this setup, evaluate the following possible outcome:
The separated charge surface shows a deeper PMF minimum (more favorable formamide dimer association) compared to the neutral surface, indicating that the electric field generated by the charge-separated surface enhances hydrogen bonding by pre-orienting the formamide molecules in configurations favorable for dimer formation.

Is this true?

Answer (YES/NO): NO